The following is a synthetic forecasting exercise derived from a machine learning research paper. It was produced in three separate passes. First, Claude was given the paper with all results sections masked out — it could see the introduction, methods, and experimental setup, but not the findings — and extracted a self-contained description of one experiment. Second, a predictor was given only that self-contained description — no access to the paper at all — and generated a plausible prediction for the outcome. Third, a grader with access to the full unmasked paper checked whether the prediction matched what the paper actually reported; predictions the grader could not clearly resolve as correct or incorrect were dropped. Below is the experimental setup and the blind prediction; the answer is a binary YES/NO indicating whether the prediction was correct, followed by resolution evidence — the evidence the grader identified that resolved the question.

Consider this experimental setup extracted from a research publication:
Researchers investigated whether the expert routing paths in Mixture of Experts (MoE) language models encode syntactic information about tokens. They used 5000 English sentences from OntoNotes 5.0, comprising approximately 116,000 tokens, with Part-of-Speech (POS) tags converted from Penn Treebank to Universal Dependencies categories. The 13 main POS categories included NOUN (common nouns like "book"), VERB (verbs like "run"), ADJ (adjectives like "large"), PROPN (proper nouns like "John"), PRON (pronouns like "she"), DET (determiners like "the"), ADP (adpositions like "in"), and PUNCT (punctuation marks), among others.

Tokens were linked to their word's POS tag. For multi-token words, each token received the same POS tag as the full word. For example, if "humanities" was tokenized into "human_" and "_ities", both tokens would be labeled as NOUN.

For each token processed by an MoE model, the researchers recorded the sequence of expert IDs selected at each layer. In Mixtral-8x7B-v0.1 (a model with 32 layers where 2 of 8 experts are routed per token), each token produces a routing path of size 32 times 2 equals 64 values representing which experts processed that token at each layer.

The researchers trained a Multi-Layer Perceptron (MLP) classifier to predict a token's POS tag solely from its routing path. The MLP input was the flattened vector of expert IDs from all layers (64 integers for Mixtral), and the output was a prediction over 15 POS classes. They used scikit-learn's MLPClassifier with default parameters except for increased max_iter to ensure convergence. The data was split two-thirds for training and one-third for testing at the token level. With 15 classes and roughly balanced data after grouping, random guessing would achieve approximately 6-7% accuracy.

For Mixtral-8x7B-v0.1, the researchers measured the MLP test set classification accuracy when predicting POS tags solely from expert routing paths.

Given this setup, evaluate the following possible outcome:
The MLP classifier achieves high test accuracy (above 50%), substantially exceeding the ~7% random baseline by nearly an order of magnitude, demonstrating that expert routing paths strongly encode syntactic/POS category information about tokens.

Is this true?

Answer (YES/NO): YES